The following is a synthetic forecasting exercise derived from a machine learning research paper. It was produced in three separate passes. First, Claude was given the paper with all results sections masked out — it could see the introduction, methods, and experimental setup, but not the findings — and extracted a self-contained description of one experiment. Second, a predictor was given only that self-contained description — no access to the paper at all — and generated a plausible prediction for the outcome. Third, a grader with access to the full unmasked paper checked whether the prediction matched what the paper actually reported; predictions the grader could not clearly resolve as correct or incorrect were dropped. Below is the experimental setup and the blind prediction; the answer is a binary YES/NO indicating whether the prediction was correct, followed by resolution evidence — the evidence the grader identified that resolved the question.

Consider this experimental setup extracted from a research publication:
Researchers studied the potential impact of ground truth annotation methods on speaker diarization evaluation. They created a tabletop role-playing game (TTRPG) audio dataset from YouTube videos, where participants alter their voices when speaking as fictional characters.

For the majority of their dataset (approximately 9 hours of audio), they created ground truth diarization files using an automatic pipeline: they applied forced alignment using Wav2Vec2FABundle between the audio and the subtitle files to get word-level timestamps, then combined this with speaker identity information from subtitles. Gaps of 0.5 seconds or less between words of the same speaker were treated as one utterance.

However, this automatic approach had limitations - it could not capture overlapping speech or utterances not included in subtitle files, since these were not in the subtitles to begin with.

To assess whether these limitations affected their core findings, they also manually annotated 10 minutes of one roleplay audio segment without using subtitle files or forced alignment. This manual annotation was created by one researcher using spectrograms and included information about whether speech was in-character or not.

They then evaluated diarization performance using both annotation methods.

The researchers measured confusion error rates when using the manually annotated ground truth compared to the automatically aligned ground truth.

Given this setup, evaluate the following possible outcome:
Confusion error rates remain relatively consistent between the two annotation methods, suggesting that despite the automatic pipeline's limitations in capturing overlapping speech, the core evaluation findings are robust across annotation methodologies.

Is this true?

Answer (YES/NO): YES